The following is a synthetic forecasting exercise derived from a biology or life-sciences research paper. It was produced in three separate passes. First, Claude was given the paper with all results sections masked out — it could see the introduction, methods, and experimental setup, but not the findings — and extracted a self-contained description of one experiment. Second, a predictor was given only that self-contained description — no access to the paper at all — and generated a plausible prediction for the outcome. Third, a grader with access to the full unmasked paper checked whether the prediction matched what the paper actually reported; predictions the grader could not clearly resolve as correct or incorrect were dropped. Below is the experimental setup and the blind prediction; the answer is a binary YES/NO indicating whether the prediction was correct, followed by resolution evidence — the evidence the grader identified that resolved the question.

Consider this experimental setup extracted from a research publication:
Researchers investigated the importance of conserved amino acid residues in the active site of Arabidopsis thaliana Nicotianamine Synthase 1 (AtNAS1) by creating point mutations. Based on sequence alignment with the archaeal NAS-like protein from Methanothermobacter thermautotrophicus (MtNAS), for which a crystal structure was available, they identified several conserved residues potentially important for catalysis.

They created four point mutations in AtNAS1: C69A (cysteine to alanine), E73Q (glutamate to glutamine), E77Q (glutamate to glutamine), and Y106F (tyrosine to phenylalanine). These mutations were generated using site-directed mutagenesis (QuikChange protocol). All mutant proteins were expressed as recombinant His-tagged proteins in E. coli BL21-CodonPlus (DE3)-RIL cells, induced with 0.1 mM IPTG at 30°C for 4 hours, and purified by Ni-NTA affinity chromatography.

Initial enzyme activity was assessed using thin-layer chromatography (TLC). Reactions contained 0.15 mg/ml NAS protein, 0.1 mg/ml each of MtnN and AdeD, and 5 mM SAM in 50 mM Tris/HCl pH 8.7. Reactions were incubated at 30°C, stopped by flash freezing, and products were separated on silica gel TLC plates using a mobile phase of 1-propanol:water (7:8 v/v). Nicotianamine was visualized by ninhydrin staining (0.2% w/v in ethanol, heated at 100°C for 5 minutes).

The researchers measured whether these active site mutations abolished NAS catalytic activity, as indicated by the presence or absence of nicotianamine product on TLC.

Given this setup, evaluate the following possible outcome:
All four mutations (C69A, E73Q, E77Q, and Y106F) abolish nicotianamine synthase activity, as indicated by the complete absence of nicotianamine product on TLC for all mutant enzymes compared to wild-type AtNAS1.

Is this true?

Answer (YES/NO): NO